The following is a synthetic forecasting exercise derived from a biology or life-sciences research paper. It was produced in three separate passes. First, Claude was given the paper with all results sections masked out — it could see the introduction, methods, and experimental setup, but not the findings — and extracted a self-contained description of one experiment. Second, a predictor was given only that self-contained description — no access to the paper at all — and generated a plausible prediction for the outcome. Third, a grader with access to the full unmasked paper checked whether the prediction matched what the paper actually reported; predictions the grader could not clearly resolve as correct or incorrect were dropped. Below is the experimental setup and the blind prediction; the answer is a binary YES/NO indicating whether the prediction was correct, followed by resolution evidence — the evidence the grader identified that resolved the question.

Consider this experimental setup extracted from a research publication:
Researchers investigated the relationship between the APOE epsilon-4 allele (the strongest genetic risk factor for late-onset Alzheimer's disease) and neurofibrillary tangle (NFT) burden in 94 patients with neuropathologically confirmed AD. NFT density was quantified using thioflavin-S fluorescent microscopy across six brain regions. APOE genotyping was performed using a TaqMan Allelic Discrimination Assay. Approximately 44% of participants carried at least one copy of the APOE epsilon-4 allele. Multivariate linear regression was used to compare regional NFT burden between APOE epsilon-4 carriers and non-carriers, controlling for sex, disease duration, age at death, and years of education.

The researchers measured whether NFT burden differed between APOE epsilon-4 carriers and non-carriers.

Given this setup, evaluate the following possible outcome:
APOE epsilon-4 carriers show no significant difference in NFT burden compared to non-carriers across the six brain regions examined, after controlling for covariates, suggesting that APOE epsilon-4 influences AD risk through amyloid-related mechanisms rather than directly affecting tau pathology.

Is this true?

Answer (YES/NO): YES